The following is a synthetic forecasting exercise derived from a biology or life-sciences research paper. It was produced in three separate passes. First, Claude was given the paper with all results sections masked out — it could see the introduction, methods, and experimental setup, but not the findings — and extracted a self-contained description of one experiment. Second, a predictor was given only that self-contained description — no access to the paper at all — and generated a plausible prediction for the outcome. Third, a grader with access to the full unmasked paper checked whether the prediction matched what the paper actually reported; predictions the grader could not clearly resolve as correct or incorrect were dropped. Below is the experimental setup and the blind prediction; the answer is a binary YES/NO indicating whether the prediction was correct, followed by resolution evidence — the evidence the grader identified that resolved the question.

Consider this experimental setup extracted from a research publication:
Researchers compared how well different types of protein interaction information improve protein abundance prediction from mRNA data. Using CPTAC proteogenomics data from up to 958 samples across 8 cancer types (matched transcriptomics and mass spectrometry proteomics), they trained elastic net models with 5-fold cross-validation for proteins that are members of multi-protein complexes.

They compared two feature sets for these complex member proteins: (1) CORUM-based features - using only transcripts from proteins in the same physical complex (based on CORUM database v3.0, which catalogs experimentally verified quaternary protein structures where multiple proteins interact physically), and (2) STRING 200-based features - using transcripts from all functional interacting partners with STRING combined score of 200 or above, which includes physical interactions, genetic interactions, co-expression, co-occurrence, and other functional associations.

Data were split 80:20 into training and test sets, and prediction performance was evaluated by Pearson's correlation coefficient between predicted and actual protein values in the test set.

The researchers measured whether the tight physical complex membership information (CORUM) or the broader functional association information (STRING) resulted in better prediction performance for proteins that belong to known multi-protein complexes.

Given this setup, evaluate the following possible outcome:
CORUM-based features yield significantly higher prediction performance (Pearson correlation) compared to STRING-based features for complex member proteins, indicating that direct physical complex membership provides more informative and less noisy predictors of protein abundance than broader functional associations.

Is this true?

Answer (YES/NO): NO